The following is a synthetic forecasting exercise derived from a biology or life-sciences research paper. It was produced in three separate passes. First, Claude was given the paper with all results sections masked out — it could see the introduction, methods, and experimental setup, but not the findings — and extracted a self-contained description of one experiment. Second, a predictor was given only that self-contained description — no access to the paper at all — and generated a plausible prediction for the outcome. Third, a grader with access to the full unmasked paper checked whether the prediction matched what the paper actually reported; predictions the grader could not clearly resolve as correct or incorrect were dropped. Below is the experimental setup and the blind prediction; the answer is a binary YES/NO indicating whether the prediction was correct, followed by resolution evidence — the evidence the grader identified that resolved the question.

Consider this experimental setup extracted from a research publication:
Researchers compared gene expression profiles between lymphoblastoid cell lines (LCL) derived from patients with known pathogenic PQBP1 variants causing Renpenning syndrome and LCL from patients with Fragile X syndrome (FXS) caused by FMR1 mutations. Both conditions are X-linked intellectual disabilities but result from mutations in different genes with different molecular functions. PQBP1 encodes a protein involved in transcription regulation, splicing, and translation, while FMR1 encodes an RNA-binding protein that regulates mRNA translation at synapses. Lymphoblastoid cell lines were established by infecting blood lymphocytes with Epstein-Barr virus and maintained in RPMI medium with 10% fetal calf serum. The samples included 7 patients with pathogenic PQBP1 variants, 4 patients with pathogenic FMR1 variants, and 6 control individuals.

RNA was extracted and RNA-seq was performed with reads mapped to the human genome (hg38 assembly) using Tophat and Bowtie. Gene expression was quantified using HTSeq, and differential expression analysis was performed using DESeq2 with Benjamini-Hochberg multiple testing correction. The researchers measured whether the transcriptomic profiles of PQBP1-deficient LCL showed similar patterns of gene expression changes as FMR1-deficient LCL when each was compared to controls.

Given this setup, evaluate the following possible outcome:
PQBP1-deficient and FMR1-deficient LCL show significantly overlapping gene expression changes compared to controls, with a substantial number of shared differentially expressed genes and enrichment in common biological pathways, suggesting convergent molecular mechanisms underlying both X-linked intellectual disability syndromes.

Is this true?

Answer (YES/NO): NO